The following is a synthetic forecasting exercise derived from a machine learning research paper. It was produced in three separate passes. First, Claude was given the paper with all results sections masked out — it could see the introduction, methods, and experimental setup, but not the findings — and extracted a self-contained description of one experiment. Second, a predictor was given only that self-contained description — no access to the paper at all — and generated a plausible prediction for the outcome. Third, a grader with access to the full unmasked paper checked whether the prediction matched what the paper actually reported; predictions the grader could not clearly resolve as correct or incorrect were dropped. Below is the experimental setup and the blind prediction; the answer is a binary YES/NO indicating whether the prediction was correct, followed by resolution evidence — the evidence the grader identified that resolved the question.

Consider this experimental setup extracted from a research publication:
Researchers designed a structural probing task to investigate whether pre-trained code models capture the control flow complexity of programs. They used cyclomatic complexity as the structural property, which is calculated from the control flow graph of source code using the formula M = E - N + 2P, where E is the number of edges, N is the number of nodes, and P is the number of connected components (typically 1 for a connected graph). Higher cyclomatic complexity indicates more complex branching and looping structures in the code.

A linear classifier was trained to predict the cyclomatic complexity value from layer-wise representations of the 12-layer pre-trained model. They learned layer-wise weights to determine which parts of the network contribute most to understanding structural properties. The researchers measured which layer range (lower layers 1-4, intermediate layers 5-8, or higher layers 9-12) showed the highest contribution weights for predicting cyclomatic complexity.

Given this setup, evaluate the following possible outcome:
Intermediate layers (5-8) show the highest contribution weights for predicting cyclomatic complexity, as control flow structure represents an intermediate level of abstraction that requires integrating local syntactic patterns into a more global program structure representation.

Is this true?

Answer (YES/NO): NO